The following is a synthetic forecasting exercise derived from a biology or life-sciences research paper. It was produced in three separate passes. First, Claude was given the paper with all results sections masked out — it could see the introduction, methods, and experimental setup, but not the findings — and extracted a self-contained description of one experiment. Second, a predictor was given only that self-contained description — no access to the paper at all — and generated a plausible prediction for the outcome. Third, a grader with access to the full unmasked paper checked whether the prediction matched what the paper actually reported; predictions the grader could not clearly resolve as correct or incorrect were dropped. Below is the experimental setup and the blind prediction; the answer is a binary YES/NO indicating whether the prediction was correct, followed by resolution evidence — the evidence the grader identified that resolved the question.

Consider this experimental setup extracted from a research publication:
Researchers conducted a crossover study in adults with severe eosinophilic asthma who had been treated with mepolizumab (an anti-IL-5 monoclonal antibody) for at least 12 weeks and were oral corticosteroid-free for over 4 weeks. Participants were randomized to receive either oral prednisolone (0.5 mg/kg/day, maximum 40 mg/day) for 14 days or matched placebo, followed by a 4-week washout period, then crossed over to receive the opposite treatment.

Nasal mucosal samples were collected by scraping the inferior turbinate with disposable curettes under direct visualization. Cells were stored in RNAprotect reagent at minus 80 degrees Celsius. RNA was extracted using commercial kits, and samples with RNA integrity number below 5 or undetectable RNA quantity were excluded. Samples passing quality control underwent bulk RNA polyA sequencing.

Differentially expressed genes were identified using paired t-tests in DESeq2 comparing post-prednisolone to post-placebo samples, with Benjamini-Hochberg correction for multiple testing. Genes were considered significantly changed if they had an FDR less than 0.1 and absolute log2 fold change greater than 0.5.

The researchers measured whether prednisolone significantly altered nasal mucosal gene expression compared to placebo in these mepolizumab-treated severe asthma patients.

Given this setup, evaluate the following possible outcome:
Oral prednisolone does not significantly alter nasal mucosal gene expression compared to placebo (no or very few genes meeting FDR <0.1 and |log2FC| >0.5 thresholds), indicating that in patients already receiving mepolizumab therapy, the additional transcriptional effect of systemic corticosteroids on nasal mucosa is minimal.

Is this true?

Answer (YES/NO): NO